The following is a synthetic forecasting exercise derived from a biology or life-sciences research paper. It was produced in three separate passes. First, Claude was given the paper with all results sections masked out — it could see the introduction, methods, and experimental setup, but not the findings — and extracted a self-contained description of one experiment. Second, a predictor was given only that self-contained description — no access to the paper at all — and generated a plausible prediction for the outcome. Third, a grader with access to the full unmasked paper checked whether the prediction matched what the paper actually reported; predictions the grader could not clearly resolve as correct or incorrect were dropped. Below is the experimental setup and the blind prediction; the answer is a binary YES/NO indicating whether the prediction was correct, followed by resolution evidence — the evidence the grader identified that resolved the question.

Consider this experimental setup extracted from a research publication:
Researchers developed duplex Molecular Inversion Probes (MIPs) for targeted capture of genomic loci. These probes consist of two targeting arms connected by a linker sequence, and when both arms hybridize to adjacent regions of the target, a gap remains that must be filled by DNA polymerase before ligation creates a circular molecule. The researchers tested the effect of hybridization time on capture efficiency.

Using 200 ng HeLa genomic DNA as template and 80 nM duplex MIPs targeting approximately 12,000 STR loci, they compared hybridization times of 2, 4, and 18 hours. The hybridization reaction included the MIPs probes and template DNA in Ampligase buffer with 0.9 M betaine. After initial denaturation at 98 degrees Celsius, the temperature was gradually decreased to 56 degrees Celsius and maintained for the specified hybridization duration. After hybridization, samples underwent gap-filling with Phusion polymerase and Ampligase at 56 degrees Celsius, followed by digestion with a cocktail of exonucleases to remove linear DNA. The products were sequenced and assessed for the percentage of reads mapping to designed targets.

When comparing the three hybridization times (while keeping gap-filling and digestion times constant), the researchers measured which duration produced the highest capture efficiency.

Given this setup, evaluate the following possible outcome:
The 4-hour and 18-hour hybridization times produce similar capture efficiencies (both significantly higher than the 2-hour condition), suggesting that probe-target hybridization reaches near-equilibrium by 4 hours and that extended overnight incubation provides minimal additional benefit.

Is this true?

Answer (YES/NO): NO